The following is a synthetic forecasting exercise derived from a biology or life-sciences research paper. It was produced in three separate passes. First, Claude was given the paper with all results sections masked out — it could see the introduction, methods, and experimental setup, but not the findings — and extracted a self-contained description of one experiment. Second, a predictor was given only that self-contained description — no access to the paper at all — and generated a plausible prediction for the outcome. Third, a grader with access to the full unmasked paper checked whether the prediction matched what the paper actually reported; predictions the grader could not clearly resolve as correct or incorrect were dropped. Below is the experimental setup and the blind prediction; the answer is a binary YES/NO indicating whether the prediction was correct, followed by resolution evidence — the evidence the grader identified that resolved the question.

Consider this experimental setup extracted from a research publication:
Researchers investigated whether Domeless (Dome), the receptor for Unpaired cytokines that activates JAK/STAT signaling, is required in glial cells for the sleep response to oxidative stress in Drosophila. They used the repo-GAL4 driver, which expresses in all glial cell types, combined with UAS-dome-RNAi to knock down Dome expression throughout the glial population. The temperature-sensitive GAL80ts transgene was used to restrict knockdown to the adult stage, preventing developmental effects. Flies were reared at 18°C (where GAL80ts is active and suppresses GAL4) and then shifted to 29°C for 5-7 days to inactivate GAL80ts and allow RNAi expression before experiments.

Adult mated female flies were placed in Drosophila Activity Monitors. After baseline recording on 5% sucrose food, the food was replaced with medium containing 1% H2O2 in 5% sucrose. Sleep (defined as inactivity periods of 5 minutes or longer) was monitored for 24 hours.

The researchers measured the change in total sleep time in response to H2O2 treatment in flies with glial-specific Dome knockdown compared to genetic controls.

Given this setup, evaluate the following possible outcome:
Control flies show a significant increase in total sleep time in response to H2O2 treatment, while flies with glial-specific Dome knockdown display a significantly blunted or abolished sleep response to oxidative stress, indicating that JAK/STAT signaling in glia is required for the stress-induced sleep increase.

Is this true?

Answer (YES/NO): YES